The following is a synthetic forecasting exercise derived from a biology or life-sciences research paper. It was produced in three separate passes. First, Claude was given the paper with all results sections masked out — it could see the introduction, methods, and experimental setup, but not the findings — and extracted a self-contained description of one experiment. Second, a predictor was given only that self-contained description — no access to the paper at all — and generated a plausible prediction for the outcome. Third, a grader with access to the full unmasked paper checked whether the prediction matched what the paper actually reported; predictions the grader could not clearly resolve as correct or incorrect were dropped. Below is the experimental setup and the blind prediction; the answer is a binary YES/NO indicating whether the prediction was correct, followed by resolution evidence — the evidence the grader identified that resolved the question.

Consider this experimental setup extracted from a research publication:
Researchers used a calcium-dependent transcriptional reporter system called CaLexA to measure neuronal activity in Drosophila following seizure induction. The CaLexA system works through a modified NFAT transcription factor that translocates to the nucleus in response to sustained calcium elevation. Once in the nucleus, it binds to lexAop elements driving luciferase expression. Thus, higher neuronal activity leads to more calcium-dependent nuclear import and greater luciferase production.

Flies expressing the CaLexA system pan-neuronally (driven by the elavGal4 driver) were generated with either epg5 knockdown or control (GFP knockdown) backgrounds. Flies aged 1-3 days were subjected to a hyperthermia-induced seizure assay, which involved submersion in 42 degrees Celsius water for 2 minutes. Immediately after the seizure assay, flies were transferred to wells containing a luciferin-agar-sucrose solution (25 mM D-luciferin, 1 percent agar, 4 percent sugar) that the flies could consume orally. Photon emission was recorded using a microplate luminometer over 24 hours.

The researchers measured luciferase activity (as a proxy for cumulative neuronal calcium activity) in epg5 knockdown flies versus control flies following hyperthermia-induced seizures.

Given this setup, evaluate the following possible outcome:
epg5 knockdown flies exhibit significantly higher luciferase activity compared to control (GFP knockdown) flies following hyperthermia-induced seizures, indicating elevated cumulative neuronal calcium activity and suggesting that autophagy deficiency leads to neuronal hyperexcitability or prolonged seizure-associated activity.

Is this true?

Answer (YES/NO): YES